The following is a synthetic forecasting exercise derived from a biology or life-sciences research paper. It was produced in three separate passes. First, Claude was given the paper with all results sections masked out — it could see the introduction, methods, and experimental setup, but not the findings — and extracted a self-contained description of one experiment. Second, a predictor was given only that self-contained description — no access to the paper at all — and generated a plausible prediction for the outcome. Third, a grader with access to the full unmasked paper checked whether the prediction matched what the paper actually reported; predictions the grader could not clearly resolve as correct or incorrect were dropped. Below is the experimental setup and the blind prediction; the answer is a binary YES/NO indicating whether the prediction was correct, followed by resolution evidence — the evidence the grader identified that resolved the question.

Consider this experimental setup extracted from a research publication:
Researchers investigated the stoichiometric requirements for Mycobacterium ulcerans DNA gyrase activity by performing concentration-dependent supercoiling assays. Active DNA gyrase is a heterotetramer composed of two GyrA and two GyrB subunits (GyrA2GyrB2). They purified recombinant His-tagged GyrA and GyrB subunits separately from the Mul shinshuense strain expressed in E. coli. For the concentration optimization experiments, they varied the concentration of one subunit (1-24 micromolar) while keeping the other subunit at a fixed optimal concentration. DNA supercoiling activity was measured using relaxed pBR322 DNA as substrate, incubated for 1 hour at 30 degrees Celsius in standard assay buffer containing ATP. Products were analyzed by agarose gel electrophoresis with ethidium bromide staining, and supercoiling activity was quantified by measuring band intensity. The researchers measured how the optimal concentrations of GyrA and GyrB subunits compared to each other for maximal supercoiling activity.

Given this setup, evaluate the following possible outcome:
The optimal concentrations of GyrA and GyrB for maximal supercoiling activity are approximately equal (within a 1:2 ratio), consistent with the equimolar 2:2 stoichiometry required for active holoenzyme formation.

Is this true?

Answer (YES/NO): NO